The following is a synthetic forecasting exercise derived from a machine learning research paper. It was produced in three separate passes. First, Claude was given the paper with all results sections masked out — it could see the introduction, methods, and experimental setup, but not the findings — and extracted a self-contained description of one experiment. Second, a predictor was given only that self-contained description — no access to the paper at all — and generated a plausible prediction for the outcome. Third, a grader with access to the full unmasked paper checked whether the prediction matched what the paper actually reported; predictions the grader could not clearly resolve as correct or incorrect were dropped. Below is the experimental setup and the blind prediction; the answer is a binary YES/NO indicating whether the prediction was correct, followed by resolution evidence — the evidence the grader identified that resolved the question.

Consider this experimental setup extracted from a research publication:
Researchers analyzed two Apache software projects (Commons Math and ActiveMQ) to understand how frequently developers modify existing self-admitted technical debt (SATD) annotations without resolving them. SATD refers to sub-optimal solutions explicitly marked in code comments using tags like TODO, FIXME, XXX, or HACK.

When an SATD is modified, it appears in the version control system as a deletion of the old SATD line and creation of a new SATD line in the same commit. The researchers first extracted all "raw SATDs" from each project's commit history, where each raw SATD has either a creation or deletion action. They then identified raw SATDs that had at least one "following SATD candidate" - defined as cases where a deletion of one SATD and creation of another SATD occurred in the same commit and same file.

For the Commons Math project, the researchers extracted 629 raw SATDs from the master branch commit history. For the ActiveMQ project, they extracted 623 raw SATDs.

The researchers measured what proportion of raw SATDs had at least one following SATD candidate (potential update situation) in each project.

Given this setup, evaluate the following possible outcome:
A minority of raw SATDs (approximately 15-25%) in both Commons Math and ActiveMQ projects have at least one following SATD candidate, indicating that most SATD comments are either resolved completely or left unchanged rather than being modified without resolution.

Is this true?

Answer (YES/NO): NO